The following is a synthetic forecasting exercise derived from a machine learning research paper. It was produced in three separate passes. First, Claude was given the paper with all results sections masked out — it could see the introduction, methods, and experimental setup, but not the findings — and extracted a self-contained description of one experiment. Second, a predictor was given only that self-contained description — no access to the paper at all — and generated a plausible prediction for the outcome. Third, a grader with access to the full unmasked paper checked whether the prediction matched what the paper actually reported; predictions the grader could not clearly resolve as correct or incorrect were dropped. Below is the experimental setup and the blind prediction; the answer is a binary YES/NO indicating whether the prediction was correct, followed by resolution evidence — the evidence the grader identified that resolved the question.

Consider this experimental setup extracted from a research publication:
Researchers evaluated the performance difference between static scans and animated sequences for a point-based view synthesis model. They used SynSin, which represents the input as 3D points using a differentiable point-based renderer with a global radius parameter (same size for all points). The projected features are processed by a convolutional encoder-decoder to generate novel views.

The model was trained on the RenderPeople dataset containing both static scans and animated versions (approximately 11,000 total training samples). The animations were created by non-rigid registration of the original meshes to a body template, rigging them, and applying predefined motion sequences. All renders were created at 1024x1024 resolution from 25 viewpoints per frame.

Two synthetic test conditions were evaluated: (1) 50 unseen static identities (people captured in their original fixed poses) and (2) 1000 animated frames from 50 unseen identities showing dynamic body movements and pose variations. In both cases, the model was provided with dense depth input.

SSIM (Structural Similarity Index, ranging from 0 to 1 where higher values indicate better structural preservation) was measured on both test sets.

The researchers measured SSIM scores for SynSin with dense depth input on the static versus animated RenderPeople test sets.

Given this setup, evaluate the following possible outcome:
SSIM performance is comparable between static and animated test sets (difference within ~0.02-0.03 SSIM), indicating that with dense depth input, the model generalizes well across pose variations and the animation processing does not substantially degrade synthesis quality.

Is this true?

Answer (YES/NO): NO